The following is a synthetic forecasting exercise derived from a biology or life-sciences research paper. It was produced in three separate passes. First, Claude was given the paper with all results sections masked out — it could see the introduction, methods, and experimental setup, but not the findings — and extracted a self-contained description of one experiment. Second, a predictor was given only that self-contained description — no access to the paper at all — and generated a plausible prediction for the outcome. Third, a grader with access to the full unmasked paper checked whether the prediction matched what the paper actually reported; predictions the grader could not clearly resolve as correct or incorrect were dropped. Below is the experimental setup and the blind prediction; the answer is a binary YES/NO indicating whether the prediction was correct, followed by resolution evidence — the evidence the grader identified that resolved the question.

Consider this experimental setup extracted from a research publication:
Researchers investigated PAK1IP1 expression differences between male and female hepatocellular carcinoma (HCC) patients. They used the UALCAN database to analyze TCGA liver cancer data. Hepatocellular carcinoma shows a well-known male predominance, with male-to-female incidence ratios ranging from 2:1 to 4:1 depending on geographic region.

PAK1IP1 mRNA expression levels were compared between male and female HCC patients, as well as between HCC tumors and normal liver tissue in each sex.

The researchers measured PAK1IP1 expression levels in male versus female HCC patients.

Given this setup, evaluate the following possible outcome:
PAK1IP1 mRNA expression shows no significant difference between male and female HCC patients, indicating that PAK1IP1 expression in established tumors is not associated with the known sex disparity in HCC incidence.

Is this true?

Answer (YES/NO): NO